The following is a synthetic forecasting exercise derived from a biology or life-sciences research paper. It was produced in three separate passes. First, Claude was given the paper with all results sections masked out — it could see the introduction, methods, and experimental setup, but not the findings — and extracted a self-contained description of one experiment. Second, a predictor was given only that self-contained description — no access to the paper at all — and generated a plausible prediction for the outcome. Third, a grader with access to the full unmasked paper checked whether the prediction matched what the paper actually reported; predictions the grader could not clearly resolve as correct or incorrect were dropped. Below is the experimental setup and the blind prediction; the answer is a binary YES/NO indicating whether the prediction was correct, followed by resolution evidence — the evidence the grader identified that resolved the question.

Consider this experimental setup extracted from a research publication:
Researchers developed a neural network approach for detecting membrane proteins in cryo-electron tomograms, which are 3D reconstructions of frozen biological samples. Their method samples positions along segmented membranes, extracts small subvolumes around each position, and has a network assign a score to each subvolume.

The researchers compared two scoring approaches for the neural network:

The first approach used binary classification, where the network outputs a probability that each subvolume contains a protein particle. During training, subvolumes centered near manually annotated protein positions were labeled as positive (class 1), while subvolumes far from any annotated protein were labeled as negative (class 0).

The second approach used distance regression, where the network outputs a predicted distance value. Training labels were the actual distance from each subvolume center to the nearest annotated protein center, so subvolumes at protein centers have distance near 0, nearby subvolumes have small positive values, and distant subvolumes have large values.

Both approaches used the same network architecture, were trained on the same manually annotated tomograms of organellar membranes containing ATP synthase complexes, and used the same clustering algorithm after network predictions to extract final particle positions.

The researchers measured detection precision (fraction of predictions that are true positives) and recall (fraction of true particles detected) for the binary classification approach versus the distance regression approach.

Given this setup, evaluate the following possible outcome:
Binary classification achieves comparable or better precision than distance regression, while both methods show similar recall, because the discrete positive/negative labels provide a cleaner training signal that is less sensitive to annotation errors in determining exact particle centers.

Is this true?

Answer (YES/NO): NO